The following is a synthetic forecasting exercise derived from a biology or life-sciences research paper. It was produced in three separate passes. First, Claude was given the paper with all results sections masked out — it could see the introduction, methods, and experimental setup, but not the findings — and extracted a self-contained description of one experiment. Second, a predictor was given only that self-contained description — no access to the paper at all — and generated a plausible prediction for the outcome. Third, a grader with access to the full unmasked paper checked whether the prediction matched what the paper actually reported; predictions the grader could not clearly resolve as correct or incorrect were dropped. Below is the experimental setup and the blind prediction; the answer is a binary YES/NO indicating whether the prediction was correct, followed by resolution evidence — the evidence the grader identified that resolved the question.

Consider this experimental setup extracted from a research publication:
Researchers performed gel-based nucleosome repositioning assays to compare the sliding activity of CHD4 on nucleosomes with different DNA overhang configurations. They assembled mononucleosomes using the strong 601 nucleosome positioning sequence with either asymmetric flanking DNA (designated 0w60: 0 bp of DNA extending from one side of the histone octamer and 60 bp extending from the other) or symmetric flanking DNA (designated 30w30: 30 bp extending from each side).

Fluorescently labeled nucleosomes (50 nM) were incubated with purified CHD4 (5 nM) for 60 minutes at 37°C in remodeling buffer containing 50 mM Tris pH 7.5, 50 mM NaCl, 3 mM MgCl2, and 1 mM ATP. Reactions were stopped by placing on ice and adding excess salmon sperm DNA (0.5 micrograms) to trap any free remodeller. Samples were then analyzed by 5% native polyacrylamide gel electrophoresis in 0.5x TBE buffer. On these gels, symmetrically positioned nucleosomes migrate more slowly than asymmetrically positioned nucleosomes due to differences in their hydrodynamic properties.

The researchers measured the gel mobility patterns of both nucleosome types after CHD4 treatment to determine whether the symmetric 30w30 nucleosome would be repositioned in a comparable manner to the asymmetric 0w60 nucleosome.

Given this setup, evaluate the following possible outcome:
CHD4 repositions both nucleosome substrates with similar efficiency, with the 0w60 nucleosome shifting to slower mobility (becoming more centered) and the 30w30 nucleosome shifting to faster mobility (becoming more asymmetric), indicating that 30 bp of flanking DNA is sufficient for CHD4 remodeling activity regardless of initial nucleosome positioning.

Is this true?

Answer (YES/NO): NO